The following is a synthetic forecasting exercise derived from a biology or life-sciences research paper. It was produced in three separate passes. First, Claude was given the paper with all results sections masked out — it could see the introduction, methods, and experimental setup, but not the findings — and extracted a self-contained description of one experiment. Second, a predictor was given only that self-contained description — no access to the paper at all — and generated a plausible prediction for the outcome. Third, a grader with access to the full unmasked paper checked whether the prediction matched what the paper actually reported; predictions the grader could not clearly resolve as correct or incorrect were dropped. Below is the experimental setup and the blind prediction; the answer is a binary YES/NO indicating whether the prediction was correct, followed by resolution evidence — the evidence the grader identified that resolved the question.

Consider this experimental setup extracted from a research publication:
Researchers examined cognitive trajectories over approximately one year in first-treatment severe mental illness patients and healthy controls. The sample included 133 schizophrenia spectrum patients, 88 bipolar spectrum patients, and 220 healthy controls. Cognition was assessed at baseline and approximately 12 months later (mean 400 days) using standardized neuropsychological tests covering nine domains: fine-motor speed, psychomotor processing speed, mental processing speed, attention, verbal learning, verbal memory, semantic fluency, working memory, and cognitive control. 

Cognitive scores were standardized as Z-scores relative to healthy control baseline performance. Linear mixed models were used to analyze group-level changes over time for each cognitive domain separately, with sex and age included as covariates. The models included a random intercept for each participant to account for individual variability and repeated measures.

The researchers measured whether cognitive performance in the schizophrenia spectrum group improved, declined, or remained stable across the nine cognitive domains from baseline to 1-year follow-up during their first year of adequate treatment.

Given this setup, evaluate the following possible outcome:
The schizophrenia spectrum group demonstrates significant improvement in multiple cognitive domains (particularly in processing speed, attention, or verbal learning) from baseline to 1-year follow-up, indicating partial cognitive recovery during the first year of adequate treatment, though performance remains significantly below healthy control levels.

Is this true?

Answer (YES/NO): NO